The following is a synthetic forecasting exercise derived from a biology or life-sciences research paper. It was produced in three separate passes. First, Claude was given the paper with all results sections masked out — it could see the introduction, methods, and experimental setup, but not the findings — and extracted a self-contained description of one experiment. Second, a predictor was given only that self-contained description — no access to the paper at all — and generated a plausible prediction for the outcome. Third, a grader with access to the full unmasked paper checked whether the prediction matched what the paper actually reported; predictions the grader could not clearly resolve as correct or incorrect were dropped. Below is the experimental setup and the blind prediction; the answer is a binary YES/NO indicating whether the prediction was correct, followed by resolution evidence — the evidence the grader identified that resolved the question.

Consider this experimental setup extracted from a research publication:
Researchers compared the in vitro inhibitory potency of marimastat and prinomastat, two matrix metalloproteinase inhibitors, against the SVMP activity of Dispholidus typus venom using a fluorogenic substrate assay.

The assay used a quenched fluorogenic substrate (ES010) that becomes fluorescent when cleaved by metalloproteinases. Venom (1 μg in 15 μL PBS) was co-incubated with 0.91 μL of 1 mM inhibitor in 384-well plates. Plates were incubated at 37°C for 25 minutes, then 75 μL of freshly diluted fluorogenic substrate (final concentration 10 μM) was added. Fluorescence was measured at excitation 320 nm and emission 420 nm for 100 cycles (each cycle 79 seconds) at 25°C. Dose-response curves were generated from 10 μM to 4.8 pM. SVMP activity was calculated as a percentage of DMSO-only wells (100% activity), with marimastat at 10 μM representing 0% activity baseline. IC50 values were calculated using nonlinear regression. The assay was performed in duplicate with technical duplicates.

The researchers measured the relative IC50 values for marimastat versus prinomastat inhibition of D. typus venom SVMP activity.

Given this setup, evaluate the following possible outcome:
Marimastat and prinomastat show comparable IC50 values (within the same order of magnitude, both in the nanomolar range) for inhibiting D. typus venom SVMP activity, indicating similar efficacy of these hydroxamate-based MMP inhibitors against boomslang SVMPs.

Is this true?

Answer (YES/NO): NO